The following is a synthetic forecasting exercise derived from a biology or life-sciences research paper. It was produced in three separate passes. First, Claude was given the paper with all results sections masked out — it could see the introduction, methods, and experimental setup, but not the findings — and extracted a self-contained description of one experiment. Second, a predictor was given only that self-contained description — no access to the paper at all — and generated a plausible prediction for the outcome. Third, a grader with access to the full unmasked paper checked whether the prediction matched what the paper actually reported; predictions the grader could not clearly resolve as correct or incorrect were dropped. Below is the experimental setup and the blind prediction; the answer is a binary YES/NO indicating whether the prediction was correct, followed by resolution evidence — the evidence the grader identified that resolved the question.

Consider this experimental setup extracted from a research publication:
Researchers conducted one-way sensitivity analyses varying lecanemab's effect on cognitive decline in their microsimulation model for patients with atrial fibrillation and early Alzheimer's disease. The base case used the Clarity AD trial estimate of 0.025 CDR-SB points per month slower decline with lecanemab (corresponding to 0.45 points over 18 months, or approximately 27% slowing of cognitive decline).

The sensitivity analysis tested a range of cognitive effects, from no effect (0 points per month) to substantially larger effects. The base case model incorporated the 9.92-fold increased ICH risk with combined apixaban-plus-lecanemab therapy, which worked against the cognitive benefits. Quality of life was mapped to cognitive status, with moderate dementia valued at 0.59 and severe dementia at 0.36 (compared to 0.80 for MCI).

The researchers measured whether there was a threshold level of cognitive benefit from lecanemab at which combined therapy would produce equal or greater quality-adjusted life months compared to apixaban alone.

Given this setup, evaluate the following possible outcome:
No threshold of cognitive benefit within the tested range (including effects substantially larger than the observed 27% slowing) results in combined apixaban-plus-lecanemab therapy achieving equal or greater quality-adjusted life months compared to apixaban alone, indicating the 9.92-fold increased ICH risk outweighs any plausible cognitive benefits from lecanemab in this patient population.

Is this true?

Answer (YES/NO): NO